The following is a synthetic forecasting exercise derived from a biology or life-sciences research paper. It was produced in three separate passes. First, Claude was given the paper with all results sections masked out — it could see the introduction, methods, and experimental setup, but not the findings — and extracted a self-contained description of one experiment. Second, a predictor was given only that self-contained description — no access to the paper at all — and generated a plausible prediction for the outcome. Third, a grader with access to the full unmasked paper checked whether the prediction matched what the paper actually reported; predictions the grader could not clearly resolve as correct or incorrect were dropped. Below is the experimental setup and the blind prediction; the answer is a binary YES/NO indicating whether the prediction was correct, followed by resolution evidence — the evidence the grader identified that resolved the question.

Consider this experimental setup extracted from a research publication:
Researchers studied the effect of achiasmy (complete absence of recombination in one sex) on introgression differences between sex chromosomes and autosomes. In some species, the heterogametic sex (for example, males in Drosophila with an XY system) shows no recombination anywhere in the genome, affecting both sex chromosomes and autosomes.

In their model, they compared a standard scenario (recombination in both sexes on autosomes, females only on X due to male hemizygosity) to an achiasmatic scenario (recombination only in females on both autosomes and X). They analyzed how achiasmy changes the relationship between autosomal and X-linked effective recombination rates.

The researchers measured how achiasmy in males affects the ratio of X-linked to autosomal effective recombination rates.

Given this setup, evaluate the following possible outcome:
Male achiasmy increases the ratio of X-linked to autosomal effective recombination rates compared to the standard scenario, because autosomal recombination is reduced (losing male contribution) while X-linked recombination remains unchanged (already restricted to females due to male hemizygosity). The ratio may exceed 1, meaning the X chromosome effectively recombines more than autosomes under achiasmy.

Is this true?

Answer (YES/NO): YES